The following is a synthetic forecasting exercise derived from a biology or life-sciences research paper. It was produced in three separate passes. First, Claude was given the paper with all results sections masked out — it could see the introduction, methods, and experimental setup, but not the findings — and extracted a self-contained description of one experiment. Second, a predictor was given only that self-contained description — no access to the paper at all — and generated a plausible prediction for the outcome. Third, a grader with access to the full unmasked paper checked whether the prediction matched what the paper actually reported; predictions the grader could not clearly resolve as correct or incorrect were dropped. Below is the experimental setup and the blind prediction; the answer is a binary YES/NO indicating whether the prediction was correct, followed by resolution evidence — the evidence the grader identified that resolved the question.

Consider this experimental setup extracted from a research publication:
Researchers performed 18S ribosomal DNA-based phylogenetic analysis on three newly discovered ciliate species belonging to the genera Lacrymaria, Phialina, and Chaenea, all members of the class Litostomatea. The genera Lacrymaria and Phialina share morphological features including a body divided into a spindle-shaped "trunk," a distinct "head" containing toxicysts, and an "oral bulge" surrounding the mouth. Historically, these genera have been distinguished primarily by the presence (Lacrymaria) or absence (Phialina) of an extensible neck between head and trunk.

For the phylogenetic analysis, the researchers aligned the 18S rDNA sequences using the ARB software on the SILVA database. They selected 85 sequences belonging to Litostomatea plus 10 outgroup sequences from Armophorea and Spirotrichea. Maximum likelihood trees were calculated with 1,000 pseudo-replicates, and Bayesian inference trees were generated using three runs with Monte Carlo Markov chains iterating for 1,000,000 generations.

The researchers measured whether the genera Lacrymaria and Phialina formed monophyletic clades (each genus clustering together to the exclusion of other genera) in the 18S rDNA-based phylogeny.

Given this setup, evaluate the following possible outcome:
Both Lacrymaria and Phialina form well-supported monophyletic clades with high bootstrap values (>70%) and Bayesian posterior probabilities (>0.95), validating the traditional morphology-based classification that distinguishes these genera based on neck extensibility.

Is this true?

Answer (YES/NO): NO